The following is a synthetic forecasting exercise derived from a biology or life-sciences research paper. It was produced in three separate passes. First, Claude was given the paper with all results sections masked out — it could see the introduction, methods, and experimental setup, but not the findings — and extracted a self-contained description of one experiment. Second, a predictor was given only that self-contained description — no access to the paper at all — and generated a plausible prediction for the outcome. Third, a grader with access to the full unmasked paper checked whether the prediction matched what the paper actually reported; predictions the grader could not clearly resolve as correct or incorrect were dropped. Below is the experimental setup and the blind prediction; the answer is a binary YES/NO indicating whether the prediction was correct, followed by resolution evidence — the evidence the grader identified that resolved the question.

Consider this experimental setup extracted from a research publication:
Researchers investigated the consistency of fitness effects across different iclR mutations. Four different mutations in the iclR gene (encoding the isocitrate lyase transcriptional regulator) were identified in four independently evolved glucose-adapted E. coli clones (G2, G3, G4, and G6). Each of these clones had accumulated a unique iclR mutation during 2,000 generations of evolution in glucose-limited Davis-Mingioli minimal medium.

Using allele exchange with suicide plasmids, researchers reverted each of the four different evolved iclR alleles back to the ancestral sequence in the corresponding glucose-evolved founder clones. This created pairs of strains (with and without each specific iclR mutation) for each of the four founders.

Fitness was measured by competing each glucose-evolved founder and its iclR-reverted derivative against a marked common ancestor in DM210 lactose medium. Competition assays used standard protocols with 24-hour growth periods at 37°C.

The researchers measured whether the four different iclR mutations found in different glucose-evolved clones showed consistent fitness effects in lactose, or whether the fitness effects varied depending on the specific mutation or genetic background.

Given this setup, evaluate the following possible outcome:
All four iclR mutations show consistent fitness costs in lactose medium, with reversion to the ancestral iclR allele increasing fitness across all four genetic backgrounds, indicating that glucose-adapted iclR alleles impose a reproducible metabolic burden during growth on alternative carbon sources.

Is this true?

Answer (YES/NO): YES